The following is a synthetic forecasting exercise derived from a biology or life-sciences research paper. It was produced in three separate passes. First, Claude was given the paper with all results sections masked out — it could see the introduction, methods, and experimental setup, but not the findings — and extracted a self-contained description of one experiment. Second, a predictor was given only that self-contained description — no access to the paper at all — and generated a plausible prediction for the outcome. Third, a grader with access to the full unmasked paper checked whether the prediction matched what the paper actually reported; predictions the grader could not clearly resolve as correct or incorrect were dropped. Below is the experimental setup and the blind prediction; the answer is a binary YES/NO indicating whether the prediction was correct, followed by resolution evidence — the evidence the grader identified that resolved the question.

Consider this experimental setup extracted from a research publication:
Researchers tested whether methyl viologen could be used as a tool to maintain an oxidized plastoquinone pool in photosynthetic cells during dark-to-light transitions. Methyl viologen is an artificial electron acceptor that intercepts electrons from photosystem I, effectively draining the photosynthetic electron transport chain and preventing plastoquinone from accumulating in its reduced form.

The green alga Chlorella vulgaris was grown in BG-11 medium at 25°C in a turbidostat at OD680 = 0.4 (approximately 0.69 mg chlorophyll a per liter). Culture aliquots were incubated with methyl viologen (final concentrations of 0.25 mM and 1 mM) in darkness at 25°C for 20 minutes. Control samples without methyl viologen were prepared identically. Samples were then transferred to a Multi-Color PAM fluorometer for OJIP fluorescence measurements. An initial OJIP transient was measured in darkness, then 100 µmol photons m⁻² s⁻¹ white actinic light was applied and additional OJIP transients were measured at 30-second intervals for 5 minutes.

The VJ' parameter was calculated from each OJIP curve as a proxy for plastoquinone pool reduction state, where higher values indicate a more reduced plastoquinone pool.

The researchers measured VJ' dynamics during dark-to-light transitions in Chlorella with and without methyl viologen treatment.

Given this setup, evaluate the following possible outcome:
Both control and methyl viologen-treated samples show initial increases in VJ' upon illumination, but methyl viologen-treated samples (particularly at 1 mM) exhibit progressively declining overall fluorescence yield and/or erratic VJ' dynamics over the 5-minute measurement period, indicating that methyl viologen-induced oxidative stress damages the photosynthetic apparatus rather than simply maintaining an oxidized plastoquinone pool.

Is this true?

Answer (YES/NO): NO